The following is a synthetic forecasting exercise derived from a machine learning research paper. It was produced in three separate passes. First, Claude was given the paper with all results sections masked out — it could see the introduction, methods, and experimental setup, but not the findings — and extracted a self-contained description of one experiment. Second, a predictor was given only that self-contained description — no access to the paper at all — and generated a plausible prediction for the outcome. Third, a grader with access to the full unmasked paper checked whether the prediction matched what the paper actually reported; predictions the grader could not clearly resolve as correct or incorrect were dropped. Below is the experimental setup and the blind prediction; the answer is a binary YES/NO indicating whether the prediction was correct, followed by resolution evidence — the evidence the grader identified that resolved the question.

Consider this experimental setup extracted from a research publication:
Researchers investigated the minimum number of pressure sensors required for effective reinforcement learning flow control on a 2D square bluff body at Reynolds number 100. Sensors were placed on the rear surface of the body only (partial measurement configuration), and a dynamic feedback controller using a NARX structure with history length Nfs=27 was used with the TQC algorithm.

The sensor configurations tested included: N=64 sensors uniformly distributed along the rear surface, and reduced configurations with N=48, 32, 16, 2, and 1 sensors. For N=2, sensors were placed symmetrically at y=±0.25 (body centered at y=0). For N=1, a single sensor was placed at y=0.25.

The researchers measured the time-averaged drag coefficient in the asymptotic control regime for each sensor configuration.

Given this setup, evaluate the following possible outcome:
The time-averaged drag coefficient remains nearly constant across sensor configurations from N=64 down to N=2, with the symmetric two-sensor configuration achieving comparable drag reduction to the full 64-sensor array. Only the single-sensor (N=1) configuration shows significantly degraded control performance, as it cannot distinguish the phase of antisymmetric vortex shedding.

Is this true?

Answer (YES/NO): YES